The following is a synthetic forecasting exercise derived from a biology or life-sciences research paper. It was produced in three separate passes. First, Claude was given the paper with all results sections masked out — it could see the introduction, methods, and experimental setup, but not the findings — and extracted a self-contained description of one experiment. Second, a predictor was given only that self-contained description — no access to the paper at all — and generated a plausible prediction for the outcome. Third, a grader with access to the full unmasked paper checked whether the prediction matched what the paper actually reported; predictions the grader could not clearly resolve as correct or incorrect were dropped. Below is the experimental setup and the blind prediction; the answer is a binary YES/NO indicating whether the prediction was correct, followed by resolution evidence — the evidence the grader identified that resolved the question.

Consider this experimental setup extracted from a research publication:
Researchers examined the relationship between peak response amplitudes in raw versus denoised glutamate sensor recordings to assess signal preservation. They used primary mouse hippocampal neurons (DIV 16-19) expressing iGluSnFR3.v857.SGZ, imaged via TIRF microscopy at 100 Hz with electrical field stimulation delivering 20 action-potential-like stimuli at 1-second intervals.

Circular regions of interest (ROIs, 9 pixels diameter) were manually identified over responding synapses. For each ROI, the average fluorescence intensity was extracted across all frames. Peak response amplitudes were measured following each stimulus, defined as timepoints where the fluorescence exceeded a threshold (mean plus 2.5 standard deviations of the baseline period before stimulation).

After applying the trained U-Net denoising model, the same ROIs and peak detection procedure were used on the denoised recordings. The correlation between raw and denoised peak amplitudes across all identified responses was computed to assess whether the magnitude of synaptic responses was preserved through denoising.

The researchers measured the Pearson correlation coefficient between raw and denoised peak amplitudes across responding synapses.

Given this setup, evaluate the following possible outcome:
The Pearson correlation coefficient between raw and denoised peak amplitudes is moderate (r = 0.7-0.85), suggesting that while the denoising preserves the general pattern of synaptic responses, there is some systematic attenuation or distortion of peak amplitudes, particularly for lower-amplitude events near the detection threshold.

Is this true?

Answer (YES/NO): NO